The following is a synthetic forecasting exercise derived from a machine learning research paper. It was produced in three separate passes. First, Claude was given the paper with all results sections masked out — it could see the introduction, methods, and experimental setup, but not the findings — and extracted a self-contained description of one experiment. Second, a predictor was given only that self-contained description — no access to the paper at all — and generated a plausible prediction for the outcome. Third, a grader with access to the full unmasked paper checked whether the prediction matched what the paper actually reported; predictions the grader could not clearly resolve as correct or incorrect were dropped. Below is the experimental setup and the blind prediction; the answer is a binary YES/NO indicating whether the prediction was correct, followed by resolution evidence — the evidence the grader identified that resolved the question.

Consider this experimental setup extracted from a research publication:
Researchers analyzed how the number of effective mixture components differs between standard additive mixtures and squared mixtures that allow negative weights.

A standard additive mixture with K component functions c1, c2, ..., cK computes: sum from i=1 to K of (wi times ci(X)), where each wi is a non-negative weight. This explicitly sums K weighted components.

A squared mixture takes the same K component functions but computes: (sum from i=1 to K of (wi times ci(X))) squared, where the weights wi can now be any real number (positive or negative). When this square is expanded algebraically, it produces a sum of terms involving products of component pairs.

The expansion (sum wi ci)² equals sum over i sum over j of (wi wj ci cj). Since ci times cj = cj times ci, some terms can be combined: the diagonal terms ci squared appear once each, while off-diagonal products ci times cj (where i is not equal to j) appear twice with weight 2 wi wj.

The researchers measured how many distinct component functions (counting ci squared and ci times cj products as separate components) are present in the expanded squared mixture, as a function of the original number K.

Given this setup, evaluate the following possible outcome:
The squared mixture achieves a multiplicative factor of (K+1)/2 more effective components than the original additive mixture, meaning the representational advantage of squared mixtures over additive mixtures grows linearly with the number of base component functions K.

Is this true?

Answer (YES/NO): YES